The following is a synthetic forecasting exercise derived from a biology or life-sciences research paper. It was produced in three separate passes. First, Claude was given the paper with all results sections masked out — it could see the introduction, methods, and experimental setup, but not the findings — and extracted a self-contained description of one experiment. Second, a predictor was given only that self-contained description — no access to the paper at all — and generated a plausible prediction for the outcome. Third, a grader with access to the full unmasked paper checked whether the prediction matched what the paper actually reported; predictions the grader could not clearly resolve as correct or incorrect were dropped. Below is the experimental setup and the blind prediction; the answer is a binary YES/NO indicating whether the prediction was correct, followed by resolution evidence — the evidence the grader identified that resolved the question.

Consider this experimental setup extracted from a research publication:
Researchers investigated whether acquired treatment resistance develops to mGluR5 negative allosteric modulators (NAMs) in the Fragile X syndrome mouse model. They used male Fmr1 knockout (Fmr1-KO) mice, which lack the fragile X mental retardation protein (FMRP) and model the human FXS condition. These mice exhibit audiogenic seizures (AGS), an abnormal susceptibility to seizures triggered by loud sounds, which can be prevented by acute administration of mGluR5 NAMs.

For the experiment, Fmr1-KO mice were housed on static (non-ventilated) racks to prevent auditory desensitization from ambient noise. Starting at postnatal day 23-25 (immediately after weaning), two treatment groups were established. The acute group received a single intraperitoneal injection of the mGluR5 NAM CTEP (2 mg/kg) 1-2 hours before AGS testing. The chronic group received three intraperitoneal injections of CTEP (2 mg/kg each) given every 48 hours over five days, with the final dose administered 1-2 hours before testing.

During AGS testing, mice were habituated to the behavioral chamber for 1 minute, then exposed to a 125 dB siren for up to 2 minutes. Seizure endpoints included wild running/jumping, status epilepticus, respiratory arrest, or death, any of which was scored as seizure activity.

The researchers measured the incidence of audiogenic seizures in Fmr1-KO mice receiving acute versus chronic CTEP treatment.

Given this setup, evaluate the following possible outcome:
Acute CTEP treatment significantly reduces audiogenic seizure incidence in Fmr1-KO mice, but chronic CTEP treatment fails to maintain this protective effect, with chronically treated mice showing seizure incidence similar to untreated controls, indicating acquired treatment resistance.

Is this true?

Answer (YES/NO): YES